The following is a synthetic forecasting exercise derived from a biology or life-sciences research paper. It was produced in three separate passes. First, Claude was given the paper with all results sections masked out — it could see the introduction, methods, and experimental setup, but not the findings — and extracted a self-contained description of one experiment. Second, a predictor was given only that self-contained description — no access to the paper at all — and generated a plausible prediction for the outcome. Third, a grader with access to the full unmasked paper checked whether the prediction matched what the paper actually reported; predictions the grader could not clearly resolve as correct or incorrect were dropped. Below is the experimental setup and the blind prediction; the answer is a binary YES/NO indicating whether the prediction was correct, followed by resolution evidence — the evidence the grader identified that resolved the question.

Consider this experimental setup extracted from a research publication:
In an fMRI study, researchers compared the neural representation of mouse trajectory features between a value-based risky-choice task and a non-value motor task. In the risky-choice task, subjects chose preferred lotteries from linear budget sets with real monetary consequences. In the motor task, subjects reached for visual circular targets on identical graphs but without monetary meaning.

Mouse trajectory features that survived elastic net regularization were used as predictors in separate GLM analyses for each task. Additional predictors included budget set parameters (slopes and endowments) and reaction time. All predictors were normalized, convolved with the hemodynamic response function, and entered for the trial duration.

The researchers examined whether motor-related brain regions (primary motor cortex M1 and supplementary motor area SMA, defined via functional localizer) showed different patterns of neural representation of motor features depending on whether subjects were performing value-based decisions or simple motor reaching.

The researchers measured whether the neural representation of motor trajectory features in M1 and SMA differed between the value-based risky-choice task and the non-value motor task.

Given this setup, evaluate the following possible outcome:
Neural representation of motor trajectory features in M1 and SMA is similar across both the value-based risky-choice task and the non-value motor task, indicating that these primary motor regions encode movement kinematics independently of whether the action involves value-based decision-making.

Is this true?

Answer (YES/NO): YES